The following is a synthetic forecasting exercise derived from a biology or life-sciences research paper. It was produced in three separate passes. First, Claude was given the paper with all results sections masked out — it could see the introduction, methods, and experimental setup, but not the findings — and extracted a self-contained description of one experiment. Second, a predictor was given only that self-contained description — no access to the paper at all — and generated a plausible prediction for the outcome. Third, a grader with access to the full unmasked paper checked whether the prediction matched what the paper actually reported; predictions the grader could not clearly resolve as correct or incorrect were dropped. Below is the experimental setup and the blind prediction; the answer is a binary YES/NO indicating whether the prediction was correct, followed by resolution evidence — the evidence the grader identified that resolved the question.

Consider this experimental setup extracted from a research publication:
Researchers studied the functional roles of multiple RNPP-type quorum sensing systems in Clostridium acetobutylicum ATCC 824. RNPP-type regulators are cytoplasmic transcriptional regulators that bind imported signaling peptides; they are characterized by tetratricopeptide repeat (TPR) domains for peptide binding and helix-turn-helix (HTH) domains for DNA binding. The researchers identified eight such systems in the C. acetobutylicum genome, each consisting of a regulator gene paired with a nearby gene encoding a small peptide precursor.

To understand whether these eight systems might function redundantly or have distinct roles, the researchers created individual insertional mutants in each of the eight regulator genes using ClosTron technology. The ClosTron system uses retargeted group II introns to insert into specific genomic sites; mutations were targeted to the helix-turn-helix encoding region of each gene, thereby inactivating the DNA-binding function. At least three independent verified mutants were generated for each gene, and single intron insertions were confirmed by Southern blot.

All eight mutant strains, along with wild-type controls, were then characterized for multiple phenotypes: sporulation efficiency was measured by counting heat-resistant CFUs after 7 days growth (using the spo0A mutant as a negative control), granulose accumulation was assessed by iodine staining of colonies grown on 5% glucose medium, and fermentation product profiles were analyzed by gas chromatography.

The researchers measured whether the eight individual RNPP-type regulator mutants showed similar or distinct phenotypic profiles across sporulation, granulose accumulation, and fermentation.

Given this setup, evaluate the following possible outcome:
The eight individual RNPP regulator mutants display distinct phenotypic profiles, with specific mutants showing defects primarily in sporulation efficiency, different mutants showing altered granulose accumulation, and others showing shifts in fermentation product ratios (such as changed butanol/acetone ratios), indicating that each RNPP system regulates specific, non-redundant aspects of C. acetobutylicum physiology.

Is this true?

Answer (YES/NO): NO